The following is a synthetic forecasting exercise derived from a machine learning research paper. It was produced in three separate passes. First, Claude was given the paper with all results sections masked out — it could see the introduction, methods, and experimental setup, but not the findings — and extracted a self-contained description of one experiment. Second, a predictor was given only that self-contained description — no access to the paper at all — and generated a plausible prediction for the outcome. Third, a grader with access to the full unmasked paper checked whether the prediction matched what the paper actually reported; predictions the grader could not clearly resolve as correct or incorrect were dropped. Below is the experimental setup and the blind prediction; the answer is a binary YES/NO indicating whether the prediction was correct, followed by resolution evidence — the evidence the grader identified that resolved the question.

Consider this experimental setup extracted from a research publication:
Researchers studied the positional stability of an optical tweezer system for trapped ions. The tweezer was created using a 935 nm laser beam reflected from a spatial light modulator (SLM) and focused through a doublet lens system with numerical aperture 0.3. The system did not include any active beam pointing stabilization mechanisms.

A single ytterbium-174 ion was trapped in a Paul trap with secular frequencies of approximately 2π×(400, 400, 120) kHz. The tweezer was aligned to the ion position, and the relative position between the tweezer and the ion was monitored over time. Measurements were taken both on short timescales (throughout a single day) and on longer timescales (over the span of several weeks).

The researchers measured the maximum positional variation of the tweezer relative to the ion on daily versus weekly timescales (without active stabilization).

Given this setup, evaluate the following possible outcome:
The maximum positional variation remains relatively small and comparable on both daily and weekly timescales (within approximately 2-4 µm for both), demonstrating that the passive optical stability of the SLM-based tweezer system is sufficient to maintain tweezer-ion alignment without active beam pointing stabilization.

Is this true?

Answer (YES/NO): NO